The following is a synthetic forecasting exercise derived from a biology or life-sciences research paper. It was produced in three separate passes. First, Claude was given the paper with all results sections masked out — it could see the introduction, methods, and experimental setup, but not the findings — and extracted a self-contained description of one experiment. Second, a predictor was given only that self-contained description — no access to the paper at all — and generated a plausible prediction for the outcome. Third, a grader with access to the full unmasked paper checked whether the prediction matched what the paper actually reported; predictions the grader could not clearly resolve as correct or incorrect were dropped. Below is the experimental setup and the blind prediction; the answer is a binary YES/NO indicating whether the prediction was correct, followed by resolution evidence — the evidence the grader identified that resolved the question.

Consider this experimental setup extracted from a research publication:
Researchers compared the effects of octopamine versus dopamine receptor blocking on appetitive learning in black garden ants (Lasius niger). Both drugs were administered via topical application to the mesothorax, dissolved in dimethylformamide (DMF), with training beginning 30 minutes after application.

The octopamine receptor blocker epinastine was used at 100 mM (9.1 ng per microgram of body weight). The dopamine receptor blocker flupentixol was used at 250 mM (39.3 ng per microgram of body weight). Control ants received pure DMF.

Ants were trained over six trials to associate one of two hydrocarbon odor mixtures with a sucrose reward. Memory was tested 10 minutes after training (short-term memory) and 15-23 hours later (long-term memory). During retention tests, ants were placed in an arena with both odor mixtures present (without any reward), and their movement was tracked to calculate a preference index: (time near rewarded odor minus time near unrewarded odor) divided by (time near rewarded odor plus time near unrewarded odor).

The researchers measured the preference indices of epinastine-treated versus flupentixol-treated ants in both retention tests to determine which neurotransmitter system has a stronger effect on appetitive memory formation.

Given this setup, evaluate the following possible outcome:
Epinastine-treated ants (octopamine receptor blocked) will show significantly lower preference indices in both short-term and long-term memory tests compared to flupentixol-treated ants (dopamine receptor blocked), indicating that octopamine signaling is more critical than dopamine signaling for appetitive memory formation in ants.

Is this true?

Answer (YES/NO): NO